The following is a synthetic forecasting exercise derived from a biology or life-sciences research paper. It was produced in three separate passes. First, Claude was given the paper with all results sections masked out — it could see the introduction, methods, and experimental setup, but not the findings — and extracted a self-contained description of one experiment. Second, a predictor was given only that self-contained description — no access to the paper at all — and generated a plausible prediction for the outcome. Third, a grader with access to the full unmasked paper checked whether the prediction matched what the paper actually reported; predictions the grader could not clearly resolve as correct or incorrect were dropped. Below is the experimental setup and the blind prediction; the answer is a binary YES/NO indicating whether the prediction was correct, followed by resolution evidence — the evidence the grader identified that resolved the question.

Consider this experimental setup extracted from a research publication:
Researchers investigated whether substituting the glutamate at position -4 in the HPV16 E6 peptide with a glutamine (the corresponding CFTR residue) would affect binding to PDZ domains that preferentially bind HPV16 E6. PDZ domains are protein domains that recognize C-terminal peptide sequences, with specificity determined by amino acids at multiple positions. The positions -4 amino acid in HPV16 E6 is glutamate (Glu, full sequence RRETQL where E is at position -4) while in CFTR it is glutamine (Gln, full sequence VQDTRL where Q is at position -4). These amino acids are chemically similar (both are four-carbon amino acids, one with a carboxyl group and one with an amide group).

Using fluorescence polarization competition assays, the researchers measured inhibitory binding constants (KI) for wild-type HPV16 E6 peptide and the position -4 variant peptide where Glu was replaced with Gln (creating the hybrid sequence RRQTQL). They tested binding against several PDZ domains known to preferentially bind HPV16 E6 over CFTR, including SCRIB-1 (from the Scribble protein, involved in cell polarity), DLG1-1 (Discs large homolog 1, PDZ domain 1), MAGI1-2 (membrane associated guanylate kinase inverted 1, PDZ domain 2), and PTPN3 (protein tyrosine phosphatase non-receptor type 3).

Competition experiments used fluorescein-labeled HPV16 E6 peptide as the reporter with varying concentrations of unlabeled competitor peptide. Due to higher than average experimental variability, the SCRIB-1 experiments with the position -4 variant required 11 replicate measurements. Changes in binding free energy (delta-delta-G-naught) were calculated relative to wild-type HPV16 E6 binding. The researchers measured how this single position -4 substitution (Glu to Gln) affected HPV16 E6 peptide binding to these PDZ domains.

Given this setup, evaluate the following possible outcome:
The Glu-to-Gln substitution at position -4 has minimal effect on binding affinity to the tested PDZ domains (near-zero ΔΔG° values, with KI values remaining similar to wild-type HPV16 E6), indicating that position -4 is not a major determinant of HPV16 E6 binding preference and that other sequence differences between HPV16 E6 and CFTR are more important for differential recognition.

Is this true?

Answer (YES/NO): NO